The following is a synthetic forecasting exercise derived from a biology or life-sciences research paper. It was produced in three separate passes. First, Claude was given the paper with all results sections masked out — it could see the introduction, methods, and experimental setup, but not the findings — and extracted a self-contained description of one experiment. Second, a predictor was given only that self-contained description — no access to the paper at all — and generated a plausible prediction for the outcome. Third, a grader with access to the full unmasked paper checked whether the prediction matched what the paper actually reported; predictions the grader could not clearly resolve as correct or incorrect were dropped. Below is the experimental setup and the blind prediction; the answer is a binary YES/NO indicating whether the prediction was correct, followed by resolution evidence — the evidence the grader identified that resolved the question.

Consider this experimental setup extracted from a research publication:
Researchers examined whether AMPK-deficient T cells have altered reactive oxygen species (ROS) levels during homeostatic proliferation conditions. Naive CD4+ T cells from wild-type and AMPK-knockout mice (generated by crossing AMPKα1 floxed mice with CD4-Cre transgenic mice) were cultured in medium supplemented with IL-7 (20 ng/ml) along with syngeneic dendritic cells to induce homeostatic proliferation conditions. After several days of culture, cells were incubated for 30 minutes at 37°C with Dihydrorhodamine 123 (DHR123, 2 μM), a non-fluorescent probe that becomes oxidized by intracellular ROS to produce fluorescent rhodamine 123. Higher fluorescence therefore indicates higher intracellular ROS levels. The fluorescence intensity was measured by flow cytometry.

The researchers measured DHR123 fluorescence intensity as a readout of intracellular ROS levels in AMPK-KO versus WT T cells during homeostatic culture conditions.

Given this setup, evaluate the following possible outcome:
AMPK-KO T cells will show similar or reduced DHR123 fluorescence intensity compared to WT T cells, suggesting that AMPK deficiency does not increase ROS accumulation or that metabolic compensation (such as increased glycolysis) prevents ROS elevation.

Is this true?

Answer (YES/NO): NO